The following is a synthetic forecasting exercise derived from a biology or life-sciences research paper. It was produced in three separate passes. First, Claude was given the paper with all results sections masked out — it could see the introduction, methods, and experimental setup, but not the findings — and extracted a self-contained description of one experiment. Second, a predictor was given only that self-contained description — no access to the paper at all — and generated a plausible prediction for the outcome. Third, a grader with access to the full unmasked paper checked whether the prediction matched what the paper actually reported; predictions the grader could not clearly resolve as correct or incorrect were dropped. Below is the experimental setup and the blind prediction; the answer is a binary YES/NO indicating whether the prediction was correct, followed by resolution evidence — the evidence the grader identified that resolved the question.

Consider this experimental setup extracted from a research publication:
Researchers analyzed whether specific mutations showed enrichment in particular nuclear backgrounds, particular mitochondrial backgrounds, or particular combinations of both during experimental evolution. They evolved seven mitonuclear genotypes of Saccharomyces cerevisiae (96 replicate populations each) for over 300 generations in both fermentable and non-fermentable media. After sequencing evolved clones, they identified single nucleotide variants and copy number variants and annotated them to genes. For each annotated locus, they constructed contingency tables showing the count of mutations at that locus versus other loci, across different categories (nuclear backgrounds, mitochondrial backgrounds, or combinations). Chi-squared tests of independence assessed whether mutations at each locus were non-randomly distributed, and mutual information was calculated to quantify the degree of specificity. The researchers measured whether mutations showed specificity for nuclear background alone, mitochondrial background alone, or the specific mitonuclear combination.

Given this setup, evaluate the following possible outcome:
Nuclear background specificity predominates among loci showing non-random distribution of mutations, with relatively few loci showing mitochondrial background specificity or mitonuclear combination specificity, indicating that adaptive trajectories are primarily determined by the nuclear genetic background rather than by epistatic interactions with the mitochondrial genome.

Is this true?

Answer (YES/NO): NO